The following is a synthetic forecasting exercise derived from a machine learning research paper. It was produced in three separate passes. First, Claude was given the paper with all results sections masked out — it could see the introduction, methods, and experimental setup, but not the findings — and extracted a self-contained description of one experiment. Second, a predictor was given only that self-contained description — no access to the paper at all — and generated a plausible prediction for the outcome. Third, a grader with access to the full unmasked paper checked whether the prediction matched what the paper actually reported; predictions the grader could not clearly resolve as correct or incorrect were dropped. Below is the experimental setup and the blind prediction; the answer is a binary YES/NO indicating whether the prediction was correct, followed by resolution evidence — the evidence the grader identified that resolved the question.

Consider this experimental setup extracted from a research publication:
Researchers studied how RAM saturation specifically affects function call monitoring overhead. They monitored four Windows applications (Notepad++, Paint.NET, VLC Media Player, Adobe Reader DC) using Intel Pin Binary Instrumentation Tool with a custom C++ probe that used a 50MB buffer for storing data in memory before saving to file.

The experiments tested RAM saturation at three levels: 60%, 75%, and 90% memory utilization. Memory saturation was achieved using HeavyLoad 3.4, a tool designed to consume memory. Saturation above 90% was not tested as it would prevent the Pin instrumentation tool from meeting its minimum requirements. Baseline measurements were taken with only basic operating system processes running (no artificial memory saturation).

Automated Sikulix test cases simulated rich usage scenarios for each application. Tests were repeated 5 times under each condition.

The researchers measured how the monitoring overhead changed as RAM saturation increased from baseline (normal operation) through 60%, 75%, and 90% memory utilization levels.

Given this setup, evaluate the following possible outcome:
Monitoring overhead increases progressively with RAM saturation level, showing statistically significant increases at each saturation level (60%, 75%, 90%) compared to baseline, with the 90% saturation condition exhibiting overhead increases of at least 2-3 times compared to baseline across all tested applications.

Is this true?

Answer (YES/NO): NO